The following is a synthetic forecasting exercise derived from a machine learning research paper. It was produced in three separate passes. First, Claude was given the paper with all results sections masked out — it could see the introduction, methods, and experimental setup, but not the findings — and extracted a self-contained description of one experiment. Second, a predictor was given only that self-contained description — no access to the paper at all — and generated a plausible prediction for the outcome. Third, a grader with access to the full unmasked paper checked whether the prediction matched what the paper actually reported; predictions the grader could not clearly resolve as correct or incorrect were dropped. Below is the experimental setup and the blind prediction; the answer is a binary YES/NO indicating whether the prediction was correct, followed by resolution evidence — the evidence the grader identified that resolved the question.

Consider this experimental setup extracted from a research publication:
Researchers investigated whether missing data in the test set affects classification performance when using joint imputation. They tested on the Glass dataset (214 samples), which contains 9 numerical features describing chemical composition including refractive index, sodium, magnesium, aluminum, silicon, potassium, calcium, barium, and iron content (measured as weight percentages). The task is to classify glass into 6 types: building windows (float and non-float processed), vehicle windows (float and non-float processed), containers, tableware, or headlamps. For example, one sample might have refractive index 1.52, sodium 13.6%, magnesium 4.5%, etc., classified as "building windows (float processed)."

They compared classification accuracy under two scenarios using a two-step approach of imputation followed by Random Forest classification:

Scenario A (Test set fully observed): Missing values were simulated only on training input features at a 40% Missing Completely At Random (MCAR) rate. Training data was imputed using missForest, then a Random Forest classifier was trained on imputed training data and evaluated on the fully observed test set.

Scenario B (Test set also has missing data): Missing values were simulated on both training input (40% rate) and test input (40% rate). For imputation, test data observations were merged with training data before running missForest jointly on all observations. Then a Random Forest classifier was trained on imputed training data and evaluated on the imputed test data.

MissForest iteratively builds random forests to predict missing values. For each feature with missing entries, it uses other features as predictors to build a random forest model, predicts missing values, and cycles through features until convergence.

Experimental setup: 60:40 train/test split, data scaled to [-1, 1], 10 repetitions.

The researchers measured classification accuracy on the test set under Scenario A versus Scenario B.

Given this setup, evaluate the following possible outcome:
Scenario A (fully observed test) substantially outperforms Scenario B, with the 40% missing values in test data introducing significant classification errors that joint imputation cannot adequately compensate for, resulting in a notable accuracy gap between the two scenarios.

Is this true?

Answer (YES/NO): YES